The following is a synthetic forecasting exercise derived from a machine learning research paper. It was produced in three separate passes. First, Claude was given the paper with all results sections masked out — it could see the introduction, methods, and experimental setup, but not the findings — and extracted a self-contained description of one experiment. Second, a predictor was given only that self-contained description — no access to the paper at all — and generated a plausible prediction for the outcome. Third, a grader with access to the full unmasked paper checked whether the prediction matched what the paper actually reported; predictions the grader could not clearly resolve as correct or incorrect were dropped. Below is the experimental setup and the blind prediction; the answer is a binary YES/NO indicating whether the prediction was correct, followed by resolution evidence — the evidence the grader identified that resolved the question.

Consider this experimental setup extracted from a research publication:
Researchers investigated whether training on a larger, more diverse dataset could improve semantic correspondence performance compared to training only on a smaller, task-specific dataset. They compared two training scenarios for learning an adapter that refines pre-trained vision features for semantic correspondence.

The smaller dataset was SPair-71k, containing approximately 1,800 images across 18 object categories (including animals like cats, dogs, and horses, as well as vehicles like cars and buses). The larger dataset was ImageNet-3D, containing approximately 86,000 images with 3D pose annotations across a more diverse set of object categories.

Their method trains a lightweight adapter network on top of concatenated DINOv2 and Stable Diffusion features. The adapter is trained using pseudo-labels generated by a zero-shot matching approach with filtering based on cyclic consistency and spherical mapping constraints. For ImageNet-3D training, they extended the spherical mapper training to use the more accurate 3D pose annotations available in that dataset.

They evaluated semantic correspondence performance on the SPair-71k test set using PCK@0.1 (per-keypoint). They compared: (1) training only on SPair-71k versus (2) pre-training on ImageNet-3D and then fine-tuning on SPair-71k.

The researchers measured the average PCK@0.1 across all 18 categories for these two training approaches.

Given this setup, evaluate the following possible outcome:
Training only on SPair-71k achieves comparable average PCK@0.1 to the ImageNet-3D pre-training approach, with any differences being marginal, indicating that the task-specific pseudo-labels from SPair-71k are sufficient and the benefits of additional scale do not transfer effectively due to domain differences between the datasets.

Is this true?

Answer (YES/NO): NO